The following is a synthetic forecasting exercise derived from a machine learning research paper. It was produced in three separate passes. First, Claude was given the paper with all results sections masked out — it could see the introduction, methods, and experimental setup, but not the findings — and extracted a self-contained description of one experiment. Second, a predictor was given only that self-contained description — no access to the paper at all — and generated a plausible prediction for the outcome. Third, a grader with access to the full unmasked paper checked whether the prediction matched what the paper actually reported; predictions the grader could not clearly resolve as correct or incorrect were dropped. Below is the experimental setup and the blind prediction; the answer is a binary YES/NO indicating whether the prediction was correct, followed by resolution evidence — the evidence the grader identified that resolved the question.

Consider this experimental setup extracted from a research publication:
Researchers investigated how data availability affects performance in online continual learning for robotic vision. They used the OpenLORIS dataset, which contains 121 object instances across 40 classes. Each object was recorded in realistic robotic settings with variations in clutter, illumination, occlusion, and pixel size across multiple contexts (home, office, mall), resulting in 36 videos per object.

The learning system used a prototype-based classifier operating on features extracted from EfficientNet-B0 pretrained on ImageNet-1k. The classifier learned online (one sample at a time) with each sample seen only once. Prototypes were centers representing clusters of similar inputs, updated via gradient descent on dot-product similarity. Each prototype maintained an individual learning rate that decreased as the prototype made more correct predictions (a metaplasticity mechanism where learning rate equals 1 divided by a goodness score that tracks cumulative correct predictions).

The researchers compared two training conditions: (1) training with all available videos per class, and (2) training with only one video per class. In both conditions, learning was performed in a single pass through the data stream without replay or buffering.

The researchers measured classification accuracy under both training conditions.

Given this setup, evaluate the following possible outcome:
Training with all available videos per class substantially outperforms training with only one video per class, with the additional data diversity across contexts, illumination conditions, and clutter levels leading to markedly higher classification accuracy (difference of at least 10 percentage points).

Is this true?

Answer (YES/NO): YES